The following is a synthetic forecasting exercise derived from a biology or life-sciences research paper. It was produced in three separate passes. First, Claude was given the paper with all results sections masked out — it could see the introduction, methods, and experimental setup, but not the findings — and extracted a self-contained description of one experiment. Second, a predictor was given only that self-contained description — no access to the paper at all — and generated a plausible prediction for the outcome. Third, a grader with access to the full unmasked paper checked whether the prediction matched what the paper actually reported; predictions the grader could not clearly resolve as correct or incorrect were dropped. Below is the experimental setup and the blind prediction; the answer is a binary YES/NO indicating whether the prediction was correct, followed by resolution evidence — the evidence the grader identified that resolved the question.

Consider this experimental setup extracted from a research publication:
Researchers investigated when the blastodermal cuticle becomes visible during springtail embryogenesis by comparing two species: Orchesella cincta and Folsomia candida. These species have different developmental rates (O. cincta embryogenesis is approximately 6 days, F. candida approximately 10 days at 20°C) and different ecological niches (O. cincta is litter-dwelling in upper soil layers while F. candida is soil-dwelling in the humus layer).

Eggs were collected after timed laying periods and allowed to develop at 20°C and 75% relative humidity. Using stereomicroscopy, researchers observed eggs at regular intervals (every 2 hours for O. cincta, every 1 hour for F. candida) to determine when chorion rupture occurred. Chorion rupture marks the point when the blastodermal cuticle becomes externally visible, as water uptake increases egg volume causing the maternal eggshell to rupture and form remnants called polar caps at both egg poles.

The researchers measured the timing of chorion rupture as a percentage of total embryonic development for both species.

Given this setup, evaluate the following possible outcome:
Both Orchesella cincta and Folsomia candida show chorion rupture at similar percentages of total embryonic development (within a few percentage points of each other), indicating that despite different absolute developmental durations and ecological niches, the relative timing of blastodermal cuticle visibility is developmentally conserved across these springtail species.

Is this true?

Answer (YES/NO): NO